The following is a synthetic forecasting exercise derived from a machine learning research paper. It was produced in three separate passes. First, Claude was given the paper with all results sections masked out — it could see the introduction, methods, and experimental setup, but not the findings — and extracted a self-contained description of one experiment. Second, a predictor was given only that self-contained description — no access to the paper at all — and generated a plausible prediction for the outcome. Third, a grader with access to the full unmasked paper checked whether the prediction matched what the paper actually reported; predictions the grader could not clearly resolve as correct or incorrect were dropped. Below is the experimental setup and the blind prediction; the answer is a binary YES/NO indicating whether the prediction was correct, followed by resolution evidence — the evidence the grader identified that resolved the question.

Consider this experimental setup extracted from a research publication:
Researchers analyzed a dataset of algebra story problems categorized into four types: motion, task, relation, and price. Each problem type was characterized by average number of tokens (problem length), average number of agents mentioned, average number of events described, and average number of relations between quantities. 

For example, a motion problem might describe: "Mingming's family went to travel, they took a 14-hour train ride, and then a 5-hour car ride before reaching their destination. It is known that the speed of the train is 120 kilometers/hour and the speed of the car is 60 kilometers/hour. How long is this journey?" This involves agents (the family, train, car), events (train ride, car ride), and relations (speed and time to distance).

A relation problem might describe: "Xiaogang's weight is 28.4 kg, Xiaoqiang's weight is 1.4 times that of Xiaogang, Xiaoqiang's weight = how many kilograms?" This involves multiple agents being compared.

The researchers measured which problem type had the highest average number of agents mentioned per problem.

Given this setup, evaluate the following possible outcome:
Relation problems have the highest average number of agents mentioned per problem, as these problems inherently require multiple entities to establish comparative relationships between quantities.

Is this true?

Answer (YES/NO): YES